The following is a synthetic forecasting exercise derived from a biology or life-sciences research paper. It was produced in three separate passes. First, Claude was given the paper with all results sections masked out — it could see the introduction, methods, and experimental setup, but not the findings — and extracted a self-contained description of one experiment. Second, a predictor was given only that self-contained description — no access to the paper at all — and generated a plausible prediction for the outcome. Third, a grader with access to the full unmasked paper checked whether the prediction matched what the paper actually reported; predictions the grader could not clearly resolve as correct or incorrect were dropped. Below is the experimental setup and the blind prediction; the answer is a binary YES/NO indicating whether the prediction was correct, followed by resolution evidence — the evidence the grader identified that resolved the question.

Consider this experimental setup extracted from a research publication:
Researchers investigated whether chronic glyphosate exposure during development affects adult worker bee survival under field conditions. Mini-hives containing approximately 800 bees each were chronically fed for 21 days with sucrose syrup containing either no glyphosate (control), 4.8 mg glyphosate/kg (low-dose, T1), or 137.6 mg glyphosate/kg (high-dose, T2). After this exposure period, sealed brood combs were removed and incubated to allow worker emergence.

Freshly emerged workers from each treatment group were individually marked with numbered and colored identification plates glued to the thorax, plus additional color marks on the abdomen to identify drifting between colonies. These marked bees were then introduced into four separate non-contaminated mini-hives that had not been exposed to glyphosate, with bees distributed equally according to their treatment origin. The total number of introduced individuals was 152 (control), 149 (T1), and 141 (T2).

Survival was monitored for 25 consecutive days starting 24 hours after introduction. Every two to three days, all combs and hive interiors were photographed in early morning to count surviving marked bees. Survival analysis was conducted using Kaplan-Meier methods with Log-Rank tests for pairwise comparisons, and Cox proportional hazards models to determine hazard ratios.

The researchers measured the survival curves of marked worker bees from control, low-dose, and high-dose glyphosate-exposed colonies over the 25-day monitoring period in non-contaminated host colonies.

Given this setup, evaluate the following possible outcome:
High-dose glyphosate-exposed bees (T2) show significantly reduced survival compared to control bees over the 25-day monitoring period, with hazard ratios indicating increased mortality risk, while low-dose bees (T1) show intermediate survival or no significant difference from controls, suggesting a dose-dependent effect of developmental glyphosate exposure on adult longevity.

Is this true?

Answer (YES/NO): NO